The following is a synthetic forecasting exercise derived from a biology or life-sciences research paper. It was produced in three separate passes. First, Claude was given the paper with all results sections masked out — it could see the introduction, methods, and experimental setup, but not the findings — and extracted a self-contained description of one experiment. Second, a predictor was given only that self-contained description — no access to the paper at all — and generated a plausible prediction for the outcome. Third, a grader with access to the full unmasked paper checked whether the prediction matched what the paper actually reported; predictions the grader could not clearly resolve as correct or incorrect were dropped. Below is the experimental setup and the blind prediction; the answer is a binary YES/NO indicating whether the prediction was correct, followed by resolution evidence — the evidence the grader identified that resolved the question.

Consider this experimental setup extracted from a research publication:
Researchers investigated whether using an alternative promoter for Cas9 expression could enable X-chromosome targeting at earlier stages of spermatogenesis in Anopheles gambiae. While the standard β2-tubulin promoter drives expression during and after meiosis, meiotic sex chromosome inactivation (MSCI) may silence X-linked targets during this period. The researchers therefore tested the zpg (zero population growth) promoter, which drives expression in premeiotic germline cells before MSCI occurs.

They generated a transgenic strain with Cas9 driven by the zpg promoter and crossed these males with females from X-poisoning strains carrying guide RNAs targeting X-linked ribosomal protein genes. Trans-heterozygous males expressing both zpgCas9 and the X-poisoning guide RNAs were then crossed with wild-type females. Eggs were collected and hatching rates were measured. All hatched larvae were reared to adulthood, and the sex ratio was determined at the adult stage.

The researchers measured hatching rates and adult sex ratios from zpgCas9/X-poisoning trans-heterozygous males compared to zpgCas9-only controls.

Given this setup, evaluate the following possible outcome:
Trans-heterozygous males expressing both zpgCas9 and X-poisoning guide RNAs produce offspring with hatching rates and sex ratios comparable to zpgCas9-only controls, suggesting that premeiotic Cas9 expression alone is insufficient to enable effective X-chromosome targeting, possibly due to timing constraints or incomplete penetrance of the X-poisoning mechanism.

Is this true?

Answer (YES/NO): NO